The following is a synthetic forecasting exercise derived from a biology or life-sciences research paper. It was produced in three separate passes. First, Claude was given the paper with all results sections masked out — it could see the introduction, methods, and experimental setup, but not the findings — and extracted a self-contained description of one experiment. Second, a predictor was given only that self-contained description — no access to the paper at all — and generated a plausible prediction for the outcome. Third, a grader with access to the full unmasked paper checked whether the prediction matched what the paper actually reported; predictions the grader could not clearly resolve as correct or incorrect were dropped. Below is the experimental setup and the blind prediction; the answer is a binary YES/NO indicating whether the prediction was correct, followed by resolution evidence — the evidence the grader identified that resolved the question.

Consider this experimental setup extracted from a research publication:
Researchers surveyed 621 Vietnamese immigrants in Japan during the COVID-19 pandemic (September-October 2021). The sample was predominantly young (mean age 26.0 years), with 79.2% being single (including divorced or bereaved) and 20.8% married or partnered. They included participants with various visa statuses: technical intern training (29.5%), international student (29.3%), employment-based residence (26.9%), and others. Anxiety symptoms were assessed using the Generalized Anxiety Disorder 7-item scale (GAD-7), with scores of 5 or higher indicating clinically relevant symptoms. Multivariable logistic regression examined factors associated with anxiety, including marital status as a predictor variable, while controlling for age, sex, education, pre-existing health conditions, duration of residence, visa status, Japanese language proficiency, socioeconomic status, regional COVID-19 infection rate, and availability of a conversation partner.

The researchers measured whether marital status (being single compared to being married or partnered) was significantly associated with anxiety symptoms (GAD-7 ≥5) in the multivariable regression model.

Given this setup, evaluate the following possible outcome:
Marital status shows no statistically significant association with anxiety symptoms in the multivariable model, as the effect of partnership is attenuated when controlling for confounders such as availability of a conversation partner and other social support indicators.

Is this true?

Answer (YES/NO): NO